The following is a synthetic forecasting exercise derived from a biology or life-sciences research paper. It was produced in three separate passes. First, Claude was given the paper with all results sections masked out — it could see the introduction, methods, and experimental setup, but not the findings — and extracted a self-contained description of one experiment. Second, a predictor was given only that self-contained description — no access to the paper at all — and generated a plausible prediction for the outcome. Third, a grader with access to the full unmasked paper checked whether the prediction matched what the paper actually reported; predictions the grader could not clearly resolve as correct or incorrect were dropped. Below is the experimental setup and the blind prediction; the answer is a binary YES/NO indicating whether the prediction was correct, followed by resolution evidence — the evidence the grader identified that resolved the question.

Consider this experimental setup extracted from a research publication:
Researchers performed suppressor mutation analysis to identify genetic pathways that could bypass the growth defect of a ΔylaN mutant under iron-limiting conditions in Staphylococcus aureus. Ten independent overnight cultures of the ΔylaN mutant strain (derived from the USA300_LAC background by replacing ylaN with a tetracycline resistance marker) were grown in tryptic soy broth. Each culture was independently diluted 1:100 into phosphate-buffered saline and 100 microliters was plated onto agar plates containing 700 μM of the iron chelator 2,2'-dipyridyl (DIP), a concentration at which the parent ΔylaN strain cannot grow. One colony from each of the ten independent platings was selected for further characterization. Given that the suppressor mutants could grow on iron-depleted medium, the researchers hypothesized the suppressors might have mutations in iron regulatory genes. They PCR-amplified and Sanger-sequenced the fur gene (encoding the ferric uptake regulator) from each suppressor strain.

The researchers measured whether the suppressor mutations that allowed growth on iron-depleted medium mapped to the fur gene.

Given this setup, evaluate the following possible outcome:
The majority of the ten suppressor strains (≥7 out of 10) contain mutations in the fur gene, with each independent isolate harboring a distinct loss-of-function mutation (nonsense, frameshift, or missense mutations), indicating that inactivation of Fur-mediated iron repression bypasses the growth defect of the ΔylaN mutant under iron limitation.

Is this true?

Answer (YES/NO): NO